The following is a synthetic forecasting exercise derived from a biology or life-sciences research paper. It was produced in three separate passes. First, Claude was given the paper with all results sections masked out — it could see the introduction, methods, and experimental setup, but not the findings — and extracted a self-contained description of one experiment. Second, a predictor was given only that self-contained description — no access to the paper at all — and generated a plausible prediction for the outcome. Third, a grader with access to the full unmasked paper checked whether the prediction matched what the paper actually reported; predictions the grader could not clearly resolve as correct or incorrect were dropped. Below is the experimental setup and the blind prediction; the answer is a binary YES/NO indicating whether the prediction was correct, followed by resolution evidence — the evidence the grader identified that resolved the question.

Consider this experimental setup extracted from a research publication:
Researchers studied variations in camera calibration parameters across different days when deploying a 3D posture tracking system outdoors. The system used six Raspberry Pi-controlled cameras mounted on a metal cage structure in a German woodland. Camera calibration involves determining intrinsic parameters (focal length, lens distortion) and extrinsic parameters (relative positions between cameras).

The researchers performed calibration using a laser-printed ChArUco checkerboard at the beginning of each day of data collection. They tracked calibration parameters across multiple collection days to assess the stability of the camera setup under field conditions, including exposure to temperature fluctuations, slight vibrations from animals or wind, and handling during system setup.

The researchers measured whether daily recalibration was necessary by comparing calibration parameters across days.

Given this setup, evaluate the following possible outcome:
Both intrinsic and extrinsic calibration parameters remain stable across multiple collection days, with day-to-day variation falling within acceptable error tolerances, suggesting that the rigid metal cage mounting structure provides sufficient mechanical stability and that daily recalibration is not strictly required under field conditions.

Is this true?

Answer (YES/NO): NO